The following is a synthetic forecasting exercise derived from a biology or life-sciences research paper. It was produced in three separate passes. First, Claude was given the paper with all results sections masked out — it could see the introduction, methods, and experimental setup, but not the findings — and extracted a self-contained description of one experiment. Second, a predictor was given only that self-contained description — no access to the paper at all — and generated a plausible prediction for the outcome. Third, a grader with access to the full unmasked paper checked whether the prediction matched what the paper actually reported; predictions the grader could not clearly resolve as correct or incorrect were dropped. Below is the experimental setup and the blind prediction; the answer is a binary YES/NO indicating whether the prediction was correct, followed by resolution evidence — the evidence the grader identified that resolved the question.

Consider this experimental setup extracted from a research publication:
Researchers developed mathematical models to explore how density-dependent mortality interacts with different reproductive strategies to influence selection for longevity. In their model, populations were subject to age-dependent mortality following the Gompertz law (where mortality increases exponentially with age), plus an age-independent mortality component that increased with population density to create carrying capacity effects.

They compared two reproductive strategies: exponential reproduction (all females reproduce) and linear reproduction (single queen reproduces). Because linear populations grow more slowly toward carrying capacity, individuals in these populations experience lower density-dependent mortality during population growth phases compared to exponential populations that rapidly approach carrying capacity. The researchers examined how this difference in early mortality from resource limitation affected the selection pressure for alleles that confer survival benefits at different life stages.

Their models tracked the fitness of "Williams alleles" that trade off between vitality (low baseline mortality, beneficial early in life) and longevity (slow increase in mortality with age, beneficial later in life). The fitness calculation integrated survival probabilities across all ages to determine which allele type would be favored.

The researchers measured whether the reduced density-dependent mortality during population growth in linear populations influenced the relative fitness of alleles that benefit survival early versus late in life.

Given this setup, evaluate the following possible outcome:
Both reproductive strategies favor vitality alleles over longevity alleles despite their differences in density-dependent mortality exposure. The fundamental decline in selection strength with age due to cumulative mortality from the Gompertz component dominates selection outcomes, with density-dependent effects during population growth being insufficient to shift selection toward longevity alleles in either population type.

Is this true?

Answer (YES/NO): NO